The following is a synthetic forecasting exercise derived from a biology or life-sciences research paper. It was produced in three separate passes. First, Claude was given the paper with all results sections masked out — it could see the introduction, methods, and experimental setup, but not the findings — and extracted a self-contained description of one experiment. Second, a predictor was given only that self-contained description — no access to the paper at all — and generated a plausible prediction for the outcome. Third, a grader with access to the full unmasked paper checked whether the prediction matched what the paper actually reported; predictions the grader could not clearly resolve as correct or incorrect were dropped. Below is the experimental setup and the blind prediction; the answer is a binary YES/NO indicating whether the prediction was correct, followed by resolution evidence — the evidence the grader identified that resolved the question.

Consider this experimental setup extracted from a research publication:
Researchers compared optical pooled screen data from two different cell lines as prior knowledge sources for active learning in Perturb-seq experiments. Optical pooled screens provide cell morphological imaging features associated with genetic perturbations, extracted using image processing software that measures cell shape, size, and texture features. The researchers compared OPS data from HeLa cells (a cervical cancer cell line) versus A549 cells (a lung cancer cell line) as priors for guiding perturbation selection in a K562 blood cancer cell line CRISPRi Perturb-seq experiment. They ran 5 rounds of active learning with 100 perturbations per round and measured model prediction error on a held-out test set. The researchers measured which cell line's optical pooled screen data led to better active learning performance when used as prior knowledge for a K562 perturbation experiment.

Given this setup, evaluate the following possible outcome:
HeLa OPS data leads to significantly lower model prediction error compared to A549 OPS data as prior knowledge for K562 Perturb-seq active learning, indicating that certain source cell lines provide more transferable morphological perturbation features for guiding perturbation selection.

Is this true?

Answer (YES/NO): YES